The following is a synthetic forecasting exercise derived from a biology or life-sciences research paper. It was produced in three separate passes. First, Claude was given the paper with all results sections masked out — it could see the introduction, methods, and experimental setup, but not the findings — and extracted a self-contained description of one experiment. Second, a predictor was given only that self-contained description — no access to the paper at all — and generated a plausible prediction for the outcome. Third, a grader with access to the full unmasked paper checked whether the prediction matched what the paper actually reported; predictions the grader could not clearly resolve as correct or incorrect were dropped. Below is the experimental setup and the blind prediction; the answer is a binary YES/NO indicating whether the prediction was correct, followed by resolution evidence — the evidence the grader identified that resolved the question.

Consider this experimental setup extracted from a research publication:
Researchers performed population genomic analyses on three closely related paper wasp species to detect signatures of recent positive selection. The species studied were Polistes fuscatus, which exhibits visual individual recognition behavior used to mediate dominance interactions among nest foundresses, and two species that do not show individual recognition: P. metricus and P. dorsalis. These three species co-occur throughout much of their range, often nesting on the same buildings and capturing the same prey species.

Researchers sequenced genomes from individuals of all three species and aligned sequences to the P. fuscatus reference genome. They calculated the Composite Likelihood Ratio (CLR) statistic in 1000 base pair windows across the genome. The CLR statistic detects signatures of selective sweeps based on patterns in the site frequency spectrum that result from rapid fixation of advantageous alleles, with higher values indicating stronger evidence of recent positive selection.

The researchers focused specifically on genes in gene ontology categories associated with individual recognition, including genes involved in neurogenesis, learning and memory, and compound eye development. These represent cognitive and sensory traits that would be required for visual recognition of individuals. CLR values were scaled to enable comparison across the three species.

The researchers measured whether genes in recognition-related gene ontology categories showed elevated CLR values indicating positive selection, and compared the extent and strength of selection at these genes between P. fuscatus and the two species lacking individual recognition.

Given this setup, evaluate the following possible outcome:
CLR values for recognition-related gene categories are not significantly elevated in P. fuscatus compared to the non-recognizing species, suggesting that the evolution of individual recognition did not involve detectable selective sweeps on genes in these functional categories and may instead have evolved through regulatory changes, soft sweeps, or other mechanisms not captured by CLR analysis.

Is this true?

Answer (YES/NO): NO